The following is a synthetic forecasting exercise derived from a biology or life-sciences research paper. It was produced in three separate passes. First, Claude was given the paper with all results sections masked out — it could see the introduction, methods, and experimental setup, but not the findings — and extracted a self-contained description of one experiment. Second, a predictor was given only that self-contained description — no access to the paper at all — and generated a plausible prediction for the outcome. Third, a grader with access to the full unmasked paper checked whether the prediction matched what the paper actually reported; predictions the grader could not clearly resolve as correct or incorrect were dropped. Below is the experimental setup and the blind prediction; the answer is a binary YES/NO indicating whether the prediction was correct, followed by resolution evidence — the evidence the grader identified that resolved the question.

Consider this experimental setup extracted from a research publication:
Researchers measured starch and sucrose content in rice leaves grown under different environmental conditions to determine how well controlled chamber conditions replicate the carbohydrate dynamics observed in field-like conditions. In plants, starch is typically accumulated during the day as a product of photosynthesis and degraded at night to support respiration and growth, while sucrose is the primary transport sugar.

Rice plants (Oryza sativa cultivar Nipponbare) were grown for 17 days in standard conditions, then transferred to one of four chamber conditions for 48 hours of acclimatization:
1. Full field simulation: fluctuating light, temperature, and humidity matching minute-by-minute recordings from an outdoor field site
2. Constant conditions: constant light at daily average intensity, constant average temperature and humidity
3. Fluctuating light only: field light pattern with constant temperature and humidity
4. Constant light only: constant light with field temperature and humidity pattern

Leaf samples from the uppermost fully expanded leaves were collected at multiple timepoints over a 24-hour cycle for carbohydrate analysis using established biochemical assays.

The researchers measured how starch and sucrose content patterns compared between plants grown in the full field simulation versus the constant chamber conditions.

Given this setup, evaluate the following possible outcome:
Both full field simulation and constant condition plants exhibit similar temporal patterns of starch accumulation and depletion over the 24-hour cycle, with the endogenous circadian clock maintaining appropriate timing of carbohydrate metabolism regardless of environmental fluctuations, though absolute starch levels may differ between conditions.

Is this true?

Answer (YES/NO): NO